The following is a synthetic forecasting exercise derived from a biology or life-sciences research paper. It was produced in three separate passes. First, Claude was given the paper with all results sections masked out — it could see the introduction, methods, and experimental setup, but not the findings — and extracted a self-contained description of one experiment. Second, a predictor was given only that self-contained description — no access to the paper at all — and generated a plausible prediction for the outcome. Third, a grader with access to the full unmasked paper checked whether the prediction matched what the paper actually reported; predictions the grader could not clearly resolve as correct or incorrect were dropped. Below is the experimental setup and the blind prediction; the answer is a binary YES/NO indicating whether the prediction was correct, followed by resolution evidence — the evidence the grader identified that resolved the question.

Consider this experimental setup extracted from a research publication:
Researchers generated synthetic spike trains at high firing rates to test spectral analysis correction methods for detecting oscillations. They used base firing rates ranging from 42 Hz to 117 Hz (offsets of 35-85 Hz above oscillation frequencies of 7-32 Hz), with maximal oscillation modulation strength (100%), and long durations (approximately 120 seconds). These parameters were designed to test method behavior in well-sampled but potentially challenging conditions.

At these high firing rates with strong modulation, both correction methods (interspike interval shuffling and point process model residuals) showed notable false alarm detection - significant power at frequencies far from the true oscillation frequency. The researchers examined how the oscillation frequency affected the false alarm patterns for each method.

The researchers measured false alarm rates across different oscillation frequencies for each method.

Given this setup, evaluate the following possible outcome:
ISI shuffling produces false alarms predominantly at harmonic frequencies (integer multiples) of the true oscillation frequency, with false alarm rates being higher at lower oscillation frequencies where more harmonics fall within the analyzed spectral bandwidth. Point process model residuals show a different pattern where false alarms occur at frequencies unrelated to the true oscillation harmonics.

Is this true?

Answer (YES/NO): NO